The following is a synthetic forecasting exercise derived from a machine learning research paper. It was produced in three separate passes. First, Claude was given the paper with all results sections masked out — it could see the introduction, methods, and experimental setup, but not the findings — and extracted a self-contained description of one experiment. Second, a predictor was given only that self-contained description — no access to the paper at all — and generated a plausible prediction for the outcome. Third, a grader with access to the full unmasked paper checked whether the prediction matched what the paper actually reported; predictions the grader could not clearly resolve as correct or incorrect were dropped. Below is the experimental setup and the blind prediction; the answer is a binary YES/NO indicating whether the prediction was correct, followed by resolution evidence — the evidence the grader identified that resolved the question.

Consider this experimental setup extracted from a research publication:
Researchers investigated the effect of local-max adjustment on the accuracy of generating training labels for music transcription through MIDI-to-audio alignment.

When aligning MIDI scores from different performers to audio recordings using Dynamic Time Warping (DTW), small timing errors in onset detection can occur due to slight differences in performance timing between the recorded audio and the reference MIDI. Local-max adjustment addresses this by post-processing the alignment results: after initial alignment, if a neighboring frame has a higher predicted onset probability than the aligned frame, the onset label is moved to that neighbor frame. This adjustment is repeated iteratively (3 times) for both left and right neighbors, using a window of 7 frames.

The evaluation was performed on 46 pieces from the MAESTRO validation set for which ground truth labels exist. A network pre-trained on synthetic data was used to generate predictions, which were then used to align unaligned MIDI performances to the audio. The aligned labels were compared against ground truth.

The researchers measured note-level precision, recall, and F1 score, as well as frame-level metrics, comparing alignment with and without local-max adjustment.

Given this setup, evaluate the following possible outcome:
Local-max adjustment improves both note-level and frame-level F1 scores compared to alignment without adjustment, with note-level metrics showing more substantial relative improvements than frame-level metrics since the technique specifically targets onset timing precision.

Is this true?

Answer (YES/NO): NO